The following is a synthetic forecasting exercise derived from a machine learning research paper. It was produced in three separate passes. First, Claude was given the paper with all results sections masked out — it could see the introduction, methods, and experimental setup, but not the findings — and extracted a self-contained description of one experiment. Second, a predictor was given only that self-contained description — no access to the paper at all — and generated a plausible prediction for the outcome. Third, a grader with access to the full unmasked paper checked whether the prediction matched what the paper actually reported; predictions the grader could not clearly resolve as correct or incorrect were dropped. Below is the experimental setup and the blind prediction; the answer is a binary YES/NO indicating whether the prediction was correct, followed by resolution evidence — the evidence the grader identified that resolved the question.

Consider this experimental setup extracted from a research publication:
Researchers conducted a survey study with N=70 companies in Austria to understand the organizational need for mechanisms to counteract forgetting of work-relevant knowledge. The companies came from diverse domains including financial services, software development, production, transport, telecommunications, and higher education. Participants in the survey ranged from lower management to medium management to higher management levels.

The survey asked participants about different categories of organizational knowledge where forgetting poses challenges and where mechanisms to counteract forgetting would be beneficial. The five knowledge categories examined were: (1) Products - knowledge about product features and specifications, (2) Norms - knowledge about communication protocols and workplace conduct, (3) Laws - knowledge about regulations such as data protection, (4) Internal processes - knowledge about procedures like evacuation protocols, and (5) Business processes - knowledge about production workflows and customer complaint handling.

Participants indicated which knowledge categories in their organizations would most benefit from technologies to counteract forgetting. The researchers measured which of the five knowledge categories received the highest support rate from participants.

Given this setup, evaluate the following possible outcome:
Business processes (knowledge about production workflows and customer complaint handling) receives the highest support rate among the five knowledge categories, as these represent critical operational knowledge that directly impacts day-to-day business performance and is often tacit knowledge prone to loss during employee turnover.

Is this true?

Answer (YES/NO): YES